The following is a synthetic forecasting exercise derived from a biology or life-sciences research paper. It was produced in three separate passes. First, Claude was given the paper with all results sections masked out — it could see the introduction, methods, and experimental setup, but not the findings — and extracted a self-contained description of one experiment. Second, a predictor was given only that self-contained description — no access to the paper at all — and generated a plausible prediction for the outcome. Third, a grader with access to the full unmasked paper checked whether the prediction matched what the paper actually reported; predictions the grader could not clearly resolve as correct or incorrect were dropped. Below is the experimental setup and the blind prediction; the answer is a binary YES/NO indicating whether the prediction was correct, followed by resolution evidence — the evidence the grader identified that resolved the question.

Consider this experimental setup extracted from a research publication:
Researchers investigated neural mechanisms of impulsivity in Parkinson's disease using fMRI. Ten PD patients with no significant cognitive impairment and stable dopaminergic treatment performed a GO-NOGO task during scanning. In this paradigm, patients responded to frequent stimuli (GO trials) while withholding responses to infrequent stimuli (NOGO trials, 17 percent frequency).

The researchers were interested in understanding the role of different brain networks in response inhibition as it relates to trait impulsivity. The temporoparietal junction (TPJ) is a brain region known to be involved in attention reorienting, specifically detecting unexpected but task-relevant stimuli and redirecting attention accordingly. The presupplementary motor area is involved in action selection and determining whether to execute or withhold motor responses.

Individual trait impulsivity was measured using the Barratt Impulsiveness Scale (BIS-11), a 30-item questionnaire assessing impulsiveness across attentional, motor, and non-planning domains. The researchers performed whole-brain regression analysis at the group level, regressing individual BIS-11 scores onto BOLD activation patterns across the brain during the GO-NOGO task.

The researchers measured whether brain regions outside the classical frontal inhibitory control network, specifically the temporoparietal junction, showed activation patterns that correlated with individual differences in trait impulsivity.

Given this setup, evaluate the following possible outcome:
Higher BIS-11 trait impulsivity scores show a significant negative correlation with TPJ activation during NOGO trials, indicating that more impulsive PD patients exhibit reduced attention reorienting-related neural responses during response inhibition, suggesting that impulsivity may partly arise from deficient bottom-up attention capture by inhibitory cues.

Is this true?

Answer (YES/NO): NO